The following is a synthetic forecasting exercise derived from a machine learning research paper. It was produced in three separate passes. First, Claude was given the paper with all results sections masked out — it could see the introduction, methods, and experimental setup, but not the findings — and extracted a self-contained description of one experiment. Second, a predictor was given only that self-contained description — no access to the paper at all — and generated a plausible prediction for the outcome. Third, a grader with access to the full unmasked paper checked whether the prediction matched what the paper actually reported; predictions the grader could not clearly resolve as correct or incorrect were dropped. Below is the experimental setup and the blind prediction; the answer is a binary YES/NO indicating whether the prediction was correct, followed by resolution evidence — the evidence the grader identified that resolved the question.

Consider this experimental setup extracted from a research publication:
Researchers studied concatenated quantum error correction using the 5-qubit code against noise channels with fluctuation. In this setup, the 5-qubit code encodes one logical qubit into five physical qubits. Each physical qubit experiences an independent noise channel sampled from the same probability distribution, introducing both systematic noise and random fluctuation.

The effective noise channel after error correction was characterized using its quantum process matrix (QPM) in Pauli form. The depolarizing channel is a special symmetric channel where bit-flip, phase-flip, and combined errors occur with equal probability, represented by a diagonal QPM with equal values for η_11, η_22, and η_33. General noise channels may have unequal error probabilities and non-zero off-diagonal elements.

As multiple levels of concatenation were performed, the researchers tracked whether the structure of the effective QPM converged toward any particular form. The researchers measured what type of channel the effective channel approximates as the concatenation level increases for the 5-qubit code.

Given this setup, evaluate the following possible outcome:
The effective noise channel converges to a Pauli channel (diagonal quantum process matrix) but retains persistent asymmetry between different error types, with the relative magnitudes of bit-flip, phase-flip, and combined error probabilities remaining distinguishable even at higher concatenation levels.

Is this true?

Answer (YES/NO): NO